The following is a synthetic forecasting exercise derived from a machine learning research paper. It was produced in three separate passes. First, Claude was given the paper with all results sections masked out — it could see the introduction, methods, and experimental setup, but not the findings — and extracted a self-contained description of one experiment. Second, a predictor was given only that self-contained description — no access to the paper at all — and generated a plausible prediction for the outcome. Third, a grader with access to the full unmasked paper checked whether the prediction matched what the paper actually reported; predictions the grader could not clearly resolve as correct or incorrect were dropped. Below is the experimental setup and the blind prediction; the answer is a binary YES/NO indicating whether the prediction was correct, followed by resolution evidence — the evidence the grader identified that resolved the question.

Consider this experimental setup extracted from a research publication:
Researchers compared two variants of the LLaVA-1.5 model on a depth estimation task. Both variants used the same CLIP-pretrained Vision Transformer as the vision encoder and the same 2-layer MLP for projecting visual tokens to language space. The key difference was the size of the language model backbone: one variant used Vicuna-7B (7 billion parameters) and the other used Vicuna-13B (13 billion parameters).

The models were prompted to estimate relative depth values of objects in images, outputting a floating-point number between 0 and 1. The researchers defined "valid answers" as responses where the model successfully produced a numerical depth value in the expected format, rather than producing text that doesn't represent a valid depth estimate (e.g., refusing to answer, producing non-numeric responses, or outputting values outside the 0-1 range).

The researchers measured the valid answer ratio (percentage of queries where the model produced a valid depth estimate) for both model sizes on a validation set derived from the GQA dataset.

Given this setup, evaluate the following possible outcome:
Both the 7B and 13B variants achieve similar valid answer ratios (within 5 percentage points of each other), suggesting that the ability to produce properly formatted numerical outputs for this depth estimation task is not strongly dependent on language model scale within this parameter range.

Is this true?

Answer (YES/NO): NO